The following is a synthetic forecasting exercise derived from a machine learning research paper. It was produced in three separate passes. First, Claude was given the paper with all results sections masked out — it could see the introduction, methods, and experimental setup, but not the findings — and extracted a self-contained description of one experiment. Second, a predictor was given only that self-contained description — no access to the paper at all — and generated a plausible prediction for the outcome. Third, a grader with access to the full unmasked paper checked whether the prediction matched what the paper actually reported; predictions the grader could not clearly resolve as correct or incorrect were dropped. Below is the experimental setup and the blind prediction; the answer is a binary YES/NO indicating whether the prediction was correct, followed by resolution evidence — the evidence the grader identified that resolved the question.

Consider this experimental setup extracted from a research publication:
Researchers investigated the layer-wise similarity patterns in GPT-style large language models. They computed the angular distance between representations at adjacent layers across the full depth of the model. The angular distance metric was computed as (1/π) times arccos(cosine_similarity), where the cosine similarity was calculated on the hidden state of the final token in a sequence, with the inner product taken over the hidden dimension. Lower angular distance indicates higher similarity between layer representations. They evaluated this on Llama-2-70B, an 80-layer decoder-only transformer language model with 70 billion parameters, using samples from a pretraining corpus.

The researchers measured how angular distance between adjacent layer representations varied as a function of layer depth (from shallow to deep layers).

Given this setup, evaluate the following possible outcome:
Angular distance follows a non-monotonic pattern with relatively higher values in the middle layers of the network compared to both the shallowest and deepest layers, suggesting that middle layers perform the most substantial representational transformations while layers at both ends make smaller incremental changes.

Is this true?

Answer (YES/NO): NO